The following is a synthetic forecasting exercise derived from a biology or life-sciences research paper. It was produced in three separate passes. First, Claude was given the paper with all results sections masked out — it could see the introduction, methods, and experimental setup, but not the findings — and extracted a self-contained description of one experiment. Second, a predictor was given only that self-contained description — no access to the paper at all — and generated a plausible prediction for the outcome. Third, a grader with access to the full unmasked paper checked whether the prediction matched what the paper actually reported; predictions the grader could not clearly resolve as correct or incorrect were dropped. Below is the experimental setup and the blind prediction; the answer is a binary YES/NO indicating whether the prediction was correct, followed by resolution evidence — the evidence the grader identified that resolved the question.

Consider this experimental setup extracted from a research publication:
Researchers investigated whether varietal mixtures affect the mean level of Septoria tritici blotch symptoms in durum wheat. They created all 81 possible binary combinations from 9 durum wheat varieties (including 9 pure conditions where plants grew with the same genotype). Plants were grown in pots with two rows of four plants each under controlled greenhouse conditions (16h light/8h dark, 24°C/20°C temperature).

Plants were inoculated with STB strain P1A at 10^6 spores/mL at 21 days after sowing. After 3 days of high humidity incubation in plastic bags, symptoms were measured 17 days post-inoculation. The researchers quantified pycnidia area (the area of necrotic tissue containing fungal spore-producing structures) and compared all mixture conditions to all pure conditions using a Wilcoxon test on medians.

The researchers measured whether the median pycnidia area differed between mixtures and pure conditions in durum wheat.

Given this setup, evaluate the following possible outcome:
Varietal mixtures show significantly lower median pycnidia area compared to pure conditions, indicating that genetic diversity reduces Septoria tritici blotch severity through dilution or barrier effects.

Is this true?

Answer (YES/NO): NO